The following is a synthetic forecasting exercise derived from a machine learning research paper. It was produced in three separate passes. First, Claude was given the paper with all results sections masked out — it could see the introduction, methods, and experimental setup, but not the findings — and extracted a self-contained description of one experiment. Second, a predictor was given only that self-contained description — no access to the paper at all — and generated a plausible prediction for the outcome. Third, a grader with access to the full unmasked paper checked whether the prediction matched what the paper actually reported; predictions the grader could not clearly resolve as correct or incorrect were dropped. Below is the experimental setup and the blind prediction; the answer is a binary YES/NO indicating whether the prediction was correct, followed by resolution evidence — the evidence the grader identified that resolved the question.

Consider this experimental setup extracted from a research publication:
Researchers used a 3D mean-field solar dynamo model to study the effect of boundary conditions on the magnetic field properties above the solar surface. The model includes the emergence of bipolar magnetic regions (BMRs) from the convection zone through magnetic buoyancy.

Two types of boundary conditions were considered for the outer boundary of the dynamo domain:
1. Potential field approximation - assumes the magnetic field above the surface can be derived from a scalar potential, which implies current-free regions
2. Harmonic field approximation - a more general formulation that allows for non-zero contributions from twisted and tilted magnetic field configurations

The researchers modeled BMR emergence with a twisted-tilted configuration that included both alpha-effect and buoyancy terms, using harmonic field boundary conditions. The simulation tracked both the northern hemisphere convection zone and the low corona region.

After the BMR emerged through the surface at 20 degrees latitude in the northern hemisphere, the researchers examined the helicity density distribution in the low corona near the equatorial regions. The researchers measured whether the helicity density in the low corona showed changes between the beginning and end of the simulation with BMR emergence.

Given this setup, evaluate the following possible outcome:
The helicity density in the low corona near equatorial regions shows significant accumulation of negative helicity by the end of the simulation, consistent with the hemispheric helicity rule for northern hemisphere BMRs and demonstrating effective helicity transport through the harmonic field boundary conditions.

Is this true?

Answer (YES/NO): NO